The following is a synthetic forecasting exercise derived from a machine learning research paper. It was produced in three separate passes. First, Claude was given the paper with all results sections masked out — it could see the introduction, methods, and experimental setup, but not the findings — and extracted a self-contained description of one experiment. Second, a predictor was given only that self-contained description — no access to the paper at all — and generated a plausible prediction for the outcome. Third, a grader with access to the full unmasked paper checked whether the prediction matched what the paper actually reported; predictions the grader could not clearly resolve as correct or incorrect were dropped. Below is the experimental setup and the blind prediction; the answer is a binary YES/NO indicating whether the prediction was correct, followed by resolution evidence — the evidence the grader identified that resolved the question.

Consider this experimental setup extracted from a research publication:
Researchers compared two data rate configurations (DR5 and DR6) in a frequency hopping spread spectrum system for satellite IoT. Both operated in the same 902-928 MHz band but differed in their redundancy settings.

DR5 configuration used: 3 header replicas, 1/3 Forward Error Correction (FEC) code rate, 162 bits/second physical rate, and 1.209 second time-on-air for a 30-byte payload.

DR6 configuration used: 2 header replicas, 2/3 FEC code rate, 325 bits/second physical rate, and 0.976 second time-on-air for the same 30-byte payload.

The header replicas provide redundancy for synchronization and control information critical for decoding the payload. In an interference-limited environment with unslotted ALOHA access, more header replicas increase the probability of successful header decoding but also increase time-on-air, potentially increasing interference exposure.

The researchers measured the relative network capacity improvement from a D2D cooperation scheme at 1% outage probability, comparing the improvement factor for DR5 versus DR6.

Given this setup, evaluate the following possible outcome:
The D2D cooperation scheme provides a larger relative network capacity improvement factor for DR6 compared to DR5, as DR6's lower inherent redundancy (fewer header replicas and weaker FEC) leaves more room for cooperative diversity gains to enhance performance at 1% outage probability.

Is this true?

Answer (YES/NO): YES